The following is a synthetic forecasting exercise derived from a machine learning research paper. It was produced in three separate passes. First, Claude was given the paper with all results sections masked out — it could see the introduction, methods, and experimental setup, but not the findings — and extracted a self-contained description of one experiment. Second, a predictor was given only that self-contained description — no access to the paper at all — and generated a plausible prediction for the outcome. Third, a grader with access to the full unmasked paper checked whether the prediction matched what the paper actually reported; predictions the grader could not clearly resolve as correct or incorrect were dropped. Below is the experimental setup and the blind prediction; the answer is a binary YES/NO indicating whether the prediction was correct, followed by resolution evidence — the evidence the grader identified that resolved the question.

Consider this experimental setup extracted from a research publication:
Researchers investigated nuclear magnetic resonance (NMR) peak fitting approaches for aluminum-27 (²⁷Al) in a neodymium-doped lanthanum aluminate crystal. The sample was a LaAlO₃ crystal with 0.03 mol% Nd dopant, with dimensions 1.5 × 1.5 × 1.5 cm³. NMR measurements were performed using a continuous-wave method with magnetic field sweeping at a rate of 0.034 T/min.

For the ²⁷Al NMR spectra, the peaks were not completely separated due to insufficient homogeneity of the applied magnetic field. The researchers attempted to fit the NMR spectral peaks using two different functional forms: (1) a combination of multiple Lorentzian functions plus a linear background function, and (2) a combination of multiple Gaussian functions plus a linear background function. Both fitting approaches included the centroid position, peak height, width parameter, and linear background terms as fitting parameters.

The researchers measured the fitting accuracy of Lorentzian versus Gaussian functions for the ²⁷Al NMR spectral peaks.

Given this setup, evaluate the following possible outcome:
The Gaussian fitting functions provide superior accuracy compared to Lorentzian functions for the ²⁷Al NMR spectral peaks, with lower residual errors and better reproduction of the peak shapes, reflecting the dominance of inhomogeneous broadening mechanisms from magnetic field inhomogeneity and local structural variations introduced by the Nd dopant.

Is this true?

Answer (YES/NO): YES